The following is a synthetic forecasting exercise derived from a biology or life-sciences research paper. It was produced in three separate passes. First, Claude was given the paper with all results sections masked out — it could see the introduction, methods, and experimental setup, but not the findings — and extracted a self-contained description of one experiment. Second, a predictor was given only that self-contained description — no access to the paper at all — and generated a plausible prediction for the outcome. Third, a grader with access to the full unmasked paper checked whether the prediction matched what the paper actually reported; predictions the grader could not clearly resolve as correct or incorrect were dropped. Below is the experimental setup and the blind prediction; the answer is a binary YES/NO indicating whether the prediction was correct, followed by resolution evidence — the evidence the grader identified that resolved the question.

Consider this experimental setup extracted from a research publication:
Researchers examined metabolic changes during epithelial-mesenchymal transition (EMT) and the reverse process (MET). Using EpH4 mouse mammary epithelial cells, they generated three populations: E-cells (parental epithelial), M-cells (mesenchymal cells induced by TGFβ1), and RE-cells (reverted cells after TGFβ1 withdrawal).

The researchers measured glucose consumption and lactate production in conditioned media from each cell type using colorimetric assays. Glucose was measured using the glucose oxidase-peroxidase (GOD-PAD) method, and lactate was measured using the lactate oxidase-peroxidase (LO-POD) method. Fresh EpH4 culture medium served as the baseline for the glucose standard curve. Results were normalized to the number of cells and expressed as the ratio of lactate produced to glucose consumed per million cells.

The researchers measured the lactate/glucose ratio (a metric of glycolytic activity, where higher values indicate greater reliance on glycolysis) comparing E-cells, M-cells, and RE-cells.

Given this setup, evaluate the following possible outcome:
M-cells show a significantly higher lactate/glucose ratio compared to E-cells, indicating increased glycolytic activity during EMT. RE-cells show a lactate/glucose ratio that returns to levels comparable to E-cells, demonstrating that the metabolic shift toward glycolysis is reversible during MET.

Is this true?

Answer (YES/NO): NO